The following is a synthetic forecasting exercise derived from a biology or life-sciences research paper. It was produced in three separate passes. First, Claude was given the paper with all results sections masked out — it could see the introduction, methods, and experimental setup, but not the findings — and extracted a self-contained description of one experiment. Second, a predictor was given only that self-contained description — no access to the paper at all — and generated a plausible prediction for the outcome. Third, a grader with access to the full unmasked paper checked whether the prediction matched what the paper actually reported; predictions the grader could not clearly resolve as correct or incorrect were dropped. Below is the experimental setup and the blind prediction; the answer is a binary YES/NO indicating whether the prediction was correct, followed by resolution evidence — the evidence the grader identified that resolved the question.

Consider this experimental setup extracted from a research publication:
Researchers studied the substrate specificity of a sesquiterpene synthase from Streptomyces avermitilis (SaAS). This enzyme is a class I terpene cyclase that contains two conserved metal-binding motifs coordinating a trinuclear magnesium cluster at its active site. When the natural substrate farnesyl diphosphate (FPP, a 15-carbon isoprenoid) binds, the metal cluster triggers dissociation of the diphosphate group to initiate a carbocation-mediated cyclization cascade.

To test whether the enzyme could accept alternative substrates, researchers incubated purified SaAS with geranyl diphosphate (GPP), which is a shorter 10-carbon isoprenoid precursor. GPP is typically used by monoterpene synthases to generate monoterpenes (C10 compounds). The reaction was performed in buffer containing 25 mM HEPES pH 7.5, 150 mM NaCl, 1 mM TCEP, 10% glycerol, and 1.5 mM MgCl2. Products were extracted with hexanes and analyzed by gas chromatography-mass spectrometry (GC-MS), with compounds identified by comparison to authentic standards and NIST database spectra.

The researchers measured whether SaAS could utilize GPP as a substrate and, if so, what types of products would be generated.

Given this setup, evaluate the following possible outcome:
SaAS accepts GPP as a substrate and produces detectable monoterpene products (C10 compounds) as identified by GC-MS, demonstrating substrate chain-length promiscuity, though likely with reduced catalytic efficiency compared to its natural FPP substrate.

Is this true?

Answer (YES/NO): YES